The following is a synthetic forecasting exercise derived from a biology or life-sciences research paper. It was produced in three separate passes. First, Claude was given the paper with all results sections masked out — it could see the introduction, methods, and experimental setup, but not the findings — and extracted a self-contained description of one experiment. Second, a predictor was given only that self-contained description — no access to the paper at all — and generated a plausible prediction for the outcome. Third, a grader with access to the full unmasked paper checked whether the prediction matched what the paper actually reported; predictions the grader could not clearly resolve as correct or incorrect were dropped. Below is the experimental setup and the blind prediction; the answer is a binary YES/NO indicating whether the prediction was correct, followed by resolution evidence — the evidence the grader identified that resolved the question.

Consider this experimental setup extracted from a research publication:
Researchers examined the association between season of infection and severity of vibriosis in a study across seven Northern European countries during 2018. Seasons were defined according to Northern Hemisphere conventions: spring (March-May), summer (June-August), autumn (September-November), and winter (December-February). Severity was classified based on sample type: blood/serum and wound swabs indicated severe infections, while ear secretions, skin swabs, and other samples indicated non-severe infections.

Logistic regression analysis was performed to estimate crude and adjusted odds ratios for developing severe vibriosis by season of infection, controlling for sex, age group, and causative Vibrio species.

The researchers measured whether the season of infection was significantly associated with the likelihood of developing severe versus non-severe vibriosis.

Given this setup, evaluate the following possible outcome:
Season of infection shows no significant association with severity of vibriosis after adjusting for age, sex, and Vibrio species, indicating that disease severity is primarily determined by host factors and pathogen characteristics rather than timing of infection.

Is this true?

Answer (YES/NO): NO